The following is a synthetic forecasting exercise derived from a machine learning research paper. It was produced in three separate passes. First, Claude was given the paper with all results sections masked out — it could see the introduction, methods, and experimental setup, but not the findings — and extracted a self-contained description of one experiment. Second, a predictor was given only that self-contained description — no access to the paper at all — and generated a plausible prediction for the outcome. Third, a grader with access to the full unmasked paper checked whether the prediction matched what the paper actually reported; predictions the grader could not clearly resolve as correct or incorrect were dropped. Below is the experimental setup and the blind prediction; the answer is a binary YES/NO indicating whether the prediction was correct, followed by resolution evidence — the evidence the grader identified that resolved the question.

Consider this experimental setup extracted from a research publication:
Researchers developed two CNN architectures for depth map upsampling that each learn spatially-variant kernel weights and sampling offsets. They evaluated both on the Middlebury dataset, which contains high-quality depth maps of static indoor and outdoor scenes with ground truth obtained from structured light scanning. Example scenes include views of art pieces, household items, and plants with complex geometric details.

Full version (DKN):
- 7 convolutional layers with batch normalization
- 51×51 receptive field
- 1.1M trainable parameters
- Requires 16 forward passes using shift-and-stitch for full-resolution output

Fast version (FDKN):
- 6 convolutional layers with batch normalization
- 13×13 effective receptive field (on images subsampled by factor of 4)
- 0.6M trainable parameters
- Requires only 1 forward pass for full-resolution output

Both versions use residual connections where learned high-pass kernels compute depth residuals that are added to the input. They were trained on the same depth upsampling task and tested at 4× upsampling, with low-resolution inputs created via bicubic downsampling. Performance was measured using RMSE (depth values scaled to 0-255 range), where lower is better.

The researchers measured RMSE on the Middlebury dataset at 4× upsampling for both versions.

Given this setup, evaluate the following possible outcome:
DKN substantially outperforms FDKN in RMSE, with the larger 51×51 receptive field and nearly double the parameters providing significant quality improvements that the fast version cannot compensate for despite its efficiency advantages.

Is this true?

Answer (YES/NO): NO